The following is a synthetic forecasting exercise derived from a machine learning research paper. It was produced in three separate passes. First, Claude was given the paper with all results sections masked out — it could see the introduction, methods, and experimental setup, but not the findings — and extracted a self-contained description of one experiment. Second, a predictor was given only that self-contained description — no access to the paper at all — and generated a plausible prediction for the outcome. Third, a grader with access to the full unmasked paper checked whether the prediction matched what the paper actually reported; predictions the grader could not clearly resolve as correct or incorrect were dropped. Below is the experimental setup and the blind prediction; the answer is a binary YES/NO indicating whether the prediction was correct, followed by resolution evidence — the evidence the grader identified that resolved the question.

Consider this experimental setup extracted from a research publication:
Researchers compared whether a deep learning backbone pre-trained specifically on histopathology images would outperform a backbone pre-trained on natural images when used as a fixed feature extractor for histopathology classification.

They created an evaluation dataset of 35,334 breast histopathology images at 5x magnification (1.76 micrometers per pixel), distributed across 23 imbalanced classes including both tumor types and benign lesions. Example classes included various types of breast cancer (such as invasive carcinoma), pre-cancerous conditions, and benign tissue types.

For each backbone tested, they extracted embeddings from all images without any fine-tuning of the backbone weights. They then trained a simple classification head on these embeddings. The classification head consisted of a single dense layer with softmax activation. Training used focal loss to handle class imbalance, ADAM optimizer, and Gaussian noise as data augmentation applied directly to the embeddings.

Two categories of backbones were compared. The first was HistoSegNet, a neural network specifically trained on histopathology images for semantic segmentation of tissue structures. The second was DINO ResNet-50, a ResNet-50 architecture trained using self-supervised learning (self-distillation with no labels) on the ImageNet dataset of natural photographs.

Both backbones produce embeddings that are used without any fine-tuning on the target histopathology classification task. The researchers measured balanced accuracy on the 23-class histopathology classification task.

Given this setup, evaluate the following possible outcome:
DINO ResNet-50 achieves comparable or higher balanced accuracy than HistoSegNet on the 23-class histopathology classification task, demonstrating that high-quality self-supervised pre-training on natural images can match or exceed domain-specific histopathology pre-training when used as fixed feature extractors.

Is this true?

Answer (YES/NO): YES